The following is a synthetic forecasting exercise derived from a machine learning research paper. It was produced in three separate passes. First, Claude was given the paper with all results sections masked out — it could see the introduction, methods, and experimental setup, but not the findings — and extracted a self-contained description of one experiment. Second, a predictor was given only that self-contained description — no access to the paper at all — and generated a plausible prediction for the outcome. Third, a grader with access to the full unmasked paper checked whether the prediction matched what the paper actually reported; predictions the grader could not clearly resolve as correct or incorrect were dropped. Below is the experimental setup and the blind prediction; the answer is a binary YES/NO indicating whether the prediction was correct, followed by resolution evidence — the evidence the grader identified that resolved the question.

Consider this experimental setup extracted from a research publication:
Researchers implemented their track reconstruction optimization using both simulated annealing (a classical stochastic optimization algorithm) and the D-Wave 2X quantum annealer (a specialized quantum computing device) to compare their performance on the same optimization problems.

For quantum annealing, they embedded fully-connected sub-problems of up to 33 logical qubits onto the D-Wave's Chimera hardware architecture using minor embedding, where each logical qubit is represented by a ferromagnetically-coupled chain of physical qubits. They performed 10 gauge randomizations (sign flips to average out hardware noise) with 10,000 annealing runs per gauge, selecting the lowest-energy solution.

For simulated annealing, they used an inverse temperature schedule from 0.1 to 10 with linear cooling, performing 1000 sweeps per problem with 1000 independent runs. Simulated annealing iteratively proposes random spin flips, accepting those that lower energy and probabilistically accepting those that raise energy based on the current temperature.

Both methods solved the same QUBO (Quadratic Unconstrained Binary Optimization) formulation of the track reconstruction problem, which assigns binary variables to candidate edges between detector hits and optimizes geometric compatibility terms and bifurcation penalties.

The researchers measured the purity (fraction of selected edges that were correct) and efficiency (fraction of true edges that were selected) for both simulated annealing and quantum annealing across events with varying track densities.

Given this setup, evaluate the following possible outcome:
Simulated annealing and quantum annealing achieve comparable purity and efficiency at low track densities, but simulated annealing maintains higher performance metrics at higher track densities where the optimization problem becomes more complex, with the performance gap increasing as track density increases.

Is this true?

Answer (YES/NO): NO